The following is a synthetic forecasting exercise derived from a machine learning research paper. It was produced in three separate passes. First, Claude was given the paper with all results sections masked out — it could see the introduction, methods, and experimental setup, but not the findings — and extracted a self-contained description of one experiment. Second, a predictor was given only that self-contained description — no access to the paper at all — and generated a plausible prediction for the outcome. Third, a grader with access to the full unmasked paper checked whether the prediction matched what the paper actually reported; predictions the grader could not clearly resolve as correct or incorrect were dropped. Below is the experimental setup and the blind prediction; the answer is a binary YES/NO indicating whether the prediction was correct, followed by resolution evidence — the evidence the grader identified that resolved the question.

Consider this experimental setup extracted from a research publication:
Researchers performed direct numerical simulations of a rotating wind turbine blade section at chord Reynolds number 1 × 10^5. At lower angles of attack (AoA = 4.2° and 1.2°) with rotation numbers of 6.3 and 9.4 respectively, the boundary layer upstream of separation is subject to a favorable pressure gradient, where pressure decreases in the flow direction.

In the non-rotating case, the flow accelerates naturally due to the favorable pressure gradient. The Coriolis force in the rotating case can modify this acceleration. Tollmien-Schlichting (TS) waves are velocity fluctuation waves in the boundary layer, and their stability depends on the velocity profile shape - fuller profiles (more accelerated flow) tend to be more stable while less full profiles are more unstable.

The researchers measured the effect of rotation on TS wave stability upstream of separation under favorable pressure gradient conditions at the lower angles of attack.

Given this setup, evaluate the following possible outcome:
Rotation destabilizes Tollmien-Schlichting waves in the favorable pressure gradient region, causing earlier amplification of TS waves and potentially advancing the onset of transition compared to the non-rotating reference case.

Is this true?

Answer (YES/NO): NO